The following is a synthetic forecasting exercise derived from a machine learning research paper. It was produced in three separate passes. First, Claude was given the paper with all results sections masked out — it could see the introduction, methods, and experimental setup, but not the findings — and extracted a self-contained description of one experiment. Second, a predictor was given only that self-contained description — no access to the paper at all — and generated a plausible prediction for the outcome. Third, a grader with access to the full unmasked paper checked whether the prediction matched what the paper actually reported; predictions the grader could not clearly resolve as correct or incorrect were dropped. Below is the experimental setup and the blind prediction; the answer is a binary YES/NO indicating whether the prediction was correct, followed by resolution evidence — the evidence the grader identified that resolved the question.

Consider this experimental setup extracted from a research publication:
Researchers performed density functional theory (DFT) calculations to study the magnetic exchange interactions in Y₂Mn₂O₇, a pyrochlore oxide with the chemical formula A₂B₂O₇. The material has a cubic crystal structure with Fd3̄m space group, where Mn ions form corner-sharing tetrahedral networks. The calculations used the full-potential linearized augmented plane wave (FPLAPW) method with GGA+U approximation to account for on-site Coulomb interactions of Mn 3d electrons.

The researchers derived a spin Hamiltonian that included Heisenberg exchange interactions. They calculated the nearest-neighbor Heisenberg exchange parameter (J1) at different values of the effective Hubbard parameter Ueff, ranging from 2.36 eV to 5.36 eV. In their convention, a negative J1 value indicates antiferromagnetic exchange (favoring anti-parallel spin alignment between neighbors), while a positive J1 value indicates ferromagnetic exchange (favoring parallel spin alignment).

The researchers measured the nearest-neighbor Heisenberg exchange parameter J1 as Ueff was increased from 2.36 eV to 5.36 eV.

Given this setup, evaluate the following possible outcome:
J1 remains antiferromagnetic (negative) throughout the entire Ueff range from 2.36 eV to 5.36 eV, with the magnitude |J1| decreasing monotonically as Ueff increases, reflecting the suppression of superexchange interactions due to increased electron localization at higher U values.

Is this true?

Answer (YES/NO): NO